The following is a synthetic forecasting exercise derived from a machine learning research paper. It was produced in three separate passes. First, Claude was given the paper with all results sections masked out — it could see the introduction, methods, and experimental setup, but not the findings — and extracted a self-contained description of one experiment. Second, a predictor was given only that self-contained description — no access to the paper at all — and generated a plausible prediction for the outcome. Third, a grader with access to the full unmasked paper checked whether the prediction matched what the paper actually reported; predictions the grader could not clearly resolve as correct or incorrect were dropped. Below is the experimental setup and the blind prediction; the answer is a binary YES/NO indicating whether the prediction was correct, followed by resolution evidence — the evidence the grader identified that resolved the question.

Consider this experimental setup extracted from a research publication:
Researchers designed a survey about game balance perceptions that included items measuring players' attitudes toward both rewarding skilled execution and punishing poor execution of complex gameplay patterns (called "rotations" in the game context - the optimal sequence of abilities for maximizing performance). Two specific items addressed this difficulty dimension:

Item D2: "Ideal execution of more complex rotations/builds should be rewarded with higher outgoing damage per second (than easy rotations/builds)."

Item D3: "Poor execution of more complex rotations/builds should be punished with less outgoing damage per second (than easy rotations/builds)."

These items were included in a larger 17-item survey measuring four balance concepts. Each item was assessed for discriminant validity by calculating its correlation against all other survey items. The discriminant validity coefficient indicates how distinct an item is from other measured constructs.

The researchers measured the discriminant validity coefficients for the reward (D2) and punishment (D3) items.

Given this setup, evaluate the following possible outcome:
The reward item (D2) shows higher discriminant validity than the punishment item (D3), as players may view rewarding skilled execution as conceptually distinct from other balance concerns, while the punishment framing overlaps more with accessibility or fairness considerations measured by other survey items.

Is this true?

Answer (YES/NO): NO